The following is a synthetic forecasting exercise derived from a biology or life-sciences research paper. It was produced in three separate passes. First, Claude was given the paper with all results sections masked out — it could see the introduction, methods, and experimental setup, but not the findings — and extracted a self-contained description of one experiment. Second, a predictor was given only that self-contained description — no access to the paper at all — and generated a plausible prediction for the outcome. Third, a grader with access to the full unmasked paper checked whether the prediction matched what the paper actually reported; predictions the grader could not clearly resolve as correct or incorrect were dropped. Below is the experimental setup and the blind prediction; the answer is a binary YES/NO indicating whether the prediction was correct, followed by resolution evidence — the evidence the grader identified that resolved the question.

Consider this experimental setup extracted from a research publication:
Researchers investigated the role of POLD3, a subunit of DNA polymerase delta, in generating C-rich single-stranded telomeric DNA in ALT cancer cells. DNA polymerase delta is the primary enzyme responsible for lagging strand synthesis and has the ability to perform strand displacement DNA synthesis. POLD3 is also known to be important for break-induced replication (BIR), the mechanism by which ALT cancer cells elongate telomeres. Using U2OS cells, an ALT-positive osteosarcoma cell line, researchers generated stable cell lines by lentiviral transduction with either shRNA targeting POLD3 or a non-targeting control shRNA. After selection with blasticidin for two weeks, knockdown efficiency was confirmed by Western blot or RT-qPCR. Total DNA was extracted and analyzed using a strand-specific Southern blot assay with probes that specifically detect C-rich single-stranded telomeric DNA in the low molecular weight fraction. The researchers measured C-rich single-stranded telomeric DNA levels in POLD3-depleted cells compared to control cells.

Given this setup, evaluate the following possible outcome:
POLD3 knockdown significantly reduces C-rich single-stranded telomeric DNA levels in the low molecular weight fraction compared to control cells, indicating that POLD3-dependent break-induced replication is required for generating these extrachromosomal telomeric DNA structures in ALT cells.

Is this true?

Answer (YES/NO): YES